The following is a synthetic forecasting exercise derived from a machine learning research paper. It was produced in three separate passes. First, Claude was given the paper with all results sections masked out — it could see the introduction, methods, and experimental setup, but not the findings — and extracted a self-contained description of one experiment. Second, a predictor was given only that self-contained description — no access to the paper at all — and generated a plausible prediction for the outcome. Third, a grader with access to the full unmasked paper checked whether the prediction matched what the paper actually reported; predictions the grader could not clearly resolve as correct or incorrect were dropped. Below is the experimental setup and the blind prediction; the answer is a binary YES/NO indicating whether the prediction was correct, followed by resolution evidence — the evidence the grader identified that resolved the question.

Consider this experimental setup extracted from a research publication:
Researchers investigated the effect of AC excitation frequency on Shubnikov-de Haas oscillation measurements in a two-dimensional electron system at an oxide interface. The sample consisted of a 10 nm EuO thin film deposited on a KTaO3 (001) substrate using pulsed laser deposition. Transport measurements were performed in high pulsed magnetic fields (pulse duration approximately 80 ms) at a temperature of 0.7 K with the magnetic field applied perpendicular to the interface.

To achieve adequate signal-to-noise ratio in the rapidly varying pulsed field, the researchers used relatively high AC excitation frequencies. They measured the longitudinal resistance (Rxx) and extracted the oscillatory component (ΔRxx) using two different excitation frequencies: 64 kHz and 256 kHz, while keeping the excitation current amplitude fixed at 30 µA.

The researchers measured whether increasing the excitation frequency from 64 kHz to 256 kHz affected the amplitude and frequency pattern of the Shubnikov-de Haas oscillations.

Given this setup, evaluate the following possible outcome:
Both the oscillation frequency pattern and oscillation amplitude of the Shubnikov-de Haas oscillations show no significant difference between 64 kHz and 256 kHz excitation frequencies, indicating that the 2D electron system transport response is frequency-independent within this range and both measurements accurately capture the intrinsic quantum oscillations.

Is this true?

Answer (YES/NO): YES